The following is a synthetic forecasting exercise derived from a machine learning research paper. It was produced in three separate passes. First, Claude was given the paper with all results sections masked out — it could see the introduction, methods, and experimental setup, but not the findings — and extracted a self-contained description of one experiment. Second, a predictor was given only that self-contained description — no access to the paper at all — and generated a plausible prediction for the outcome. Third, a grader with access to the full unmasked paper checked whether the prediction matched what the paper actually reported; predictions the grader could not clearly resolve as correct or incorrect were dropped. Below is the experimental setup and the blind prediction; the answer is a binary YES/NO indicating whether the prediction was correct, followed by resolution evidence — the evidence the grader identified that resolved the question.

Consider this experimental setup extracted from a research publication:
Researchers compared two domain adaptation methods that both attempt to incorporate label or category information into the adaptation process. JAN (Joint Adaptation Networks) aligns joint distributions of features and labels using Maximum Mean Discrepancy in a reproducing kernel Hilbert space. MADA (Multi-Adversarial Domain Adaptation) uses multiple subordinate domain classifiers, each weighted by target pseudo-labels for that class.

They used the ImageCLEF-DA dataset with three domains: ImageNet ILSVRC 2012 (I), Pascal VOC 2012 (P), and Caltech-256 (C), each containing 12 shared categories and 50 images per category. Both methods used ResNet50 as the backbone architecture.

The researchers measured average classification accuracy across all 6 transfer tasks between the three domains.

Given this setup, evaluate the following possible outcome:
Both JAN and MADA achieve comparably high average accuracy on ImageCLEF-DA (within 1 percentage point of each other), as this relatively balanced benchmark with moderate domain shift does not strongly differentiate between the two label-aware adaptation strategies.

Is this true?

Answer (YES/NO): YES